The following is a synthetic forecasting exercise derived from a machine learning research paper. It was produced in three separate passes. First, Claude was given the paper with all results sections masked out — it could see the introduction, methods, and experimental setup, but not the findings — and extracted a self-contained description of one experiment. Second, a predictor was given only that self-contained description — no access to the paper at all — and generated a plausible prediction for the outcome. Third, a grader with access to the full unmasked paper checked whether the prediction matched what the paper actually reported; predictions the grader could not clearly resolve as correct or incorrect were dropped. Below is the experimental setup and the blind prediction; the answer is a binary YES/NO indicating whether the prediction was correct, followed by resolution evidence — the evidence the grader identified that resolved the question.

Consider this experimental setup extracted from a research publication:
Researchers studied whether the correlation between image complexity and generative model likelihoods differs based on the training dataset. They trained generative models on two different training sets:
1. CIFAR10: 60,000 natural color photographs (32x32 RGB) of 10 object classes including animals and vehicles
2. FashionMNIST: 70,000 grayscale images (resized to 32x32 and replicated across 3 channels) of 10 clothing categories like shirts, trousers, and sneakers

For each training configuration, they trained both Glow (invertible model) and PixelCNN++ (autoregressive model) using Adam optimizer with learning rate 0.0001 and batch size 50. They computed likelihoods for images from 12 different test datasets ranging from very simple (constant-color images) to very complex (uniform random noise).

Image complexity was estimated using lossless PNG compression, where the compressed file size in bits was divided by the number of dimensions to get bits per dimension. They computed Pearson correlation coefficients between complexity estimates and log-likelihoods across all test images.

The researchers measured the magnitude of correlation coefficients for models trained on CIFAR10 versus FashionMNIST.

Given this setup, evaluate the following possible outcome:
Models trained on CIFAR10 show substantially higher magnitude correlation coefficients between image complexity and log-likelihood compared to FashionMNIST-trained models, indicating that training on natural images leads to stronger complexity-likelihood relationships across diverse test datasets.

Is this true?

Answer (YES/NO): YES